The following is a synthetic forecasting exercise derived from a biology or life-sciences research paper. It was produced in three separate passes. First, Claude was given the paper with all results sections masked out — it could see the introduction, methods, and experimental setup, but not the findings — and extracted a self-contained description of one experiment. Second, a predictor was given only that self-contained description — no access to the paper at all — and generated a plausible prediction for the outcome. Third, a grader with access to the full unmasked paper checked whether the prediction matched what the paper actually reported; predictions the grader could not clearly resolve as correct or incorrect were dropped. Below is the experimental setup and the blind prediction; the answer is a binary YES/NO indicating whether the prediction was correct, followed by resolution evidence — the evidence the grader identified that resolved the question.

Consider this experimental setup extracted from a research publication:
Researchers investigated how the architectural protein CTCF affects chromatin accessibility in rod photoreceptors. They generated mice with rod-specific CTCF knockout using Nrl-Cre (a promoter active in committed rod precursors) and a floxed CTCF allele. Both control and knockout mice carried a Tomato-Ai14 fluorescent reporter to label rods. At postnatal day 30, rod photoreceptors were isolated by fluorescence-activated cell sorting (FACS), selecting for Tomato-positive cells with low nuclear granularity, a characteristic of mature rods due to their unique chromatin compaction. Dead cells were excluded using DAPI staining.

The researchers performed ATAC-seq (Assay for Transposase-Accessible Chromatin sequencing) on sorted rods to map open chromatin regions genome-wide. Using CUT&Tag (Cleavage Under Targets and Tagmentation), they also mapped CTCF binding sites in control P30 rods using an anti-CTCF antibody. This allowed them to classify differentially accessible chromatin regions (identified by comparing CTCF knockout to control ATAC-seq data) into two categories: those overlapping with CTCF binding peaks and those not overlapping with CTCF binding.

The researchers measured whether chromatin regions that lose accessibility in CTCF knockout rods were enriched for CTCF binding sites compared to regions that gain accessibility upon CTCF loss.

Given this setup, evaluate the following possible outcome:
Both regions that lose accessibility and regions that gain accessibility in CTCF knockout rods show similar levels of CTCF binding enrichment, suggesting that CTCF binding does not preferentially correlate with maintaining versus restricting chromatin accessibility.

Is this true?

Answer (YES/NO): NO